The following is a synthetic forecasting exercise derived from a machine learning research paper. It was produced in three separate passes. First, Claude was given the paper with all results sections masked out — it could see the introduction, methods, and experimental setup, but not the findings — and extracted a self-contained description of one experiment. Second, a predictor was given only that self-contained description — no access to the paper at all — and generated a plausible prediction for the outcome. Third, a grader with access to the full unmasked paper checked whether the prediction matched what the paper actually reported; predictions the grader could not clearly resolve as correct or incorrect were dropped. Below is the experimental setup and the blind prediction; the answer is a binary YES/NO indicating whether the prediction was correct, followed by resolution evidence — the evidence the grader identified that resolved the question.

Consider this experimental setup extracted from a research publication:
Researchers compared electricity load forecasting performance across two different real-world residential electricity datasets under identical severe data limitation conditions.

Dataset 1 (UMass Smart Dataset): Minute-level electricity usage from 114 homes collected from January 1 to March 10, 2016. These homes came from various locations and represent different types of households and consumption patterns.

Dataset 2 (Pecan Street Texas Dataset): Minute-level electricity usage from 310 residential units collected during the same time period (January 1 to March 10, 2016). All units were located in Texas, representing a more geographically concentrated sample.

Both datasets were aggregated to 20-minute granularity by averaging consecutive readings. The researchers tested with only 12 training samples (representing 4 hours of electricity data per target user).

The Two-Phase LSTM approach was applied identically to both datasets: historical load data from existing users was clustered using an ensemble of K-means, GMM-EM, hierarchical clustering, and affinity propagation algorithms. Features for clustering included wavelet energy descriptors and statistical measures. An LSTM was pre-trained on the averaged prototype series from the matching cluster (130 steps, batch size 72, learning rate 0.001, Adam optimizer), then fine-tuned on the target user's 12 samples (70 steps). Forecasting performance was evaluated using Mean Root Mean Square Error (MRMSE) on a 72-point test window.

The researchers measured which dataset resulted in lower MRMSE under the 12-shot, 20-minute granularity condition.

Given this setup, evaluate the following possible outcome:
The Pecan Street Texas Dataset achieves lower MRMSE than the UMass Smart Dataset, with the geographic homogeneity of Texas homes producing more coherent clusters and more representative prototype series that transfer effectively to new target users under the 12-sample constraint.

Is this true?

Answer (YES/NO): YES